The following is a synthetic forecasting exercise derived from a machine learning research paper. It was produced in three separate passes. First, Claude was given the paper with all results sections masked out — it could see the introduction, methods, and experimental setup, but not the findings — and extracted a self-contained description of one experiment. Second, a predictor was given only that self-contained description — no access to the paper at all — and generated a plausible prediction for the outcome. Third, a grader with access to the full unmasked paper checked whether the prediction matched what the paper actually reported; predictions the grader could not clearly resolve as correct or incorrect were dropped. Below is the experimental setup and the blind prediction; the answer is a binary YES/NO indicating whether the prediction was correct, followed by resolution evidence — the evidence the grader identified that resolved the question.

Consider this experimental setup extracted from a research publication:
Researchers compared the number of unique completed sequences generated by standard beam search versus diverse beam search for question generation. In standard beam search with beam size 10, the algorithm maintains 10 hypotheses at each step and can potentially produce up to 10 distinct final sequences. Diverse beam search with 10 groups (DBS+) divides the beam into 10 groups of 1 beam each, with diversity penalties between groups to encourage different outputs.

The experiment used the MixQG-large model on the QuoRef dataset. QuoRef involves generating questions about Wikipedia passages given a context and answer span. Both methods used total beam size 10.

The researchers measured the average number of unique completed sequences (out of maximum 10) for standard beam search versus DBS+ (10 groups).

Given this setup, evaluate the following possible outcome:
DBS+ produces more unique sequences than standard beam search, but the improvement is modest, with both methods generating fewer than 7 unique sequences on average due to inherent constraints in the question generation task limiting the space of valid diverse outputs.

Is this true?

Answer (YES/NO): NO